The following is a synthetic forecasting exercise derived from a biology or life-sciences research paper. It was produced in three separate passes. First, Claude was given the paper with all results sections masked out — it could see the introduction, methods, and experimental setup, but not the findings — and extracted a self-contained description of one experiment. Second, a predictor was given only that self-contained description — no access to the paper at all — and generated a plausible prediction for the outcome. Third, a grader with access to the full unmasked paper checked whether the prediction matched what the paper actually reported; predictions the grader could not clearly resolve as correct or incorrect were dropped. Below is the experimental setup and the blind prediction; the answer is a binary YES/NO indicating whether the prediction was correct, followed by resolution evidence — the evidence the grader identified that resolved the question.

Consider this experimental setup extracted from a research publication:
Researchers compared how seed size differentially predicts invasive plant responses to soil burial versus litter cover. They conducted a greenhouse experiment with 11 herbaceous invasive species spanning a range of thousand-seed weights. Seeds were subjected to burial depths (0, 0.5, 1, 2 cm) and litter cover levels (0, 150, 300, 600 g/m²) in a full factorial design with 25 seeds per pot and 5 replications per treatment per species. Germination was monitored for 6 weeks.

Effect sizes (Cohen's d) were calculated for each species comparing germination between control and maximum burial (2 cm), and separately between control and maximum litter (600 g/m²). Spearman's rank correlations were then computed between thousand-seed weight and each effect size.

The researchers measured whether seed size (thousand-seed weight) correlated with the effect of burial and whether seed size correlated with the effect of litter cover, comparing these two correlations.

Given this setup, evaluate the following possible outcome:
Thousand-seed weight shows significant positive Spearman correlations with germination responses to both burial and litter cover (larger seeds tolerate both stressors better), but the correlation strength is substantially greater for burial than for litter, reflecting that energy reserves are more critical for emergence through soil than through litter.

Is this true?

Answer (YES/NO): NO